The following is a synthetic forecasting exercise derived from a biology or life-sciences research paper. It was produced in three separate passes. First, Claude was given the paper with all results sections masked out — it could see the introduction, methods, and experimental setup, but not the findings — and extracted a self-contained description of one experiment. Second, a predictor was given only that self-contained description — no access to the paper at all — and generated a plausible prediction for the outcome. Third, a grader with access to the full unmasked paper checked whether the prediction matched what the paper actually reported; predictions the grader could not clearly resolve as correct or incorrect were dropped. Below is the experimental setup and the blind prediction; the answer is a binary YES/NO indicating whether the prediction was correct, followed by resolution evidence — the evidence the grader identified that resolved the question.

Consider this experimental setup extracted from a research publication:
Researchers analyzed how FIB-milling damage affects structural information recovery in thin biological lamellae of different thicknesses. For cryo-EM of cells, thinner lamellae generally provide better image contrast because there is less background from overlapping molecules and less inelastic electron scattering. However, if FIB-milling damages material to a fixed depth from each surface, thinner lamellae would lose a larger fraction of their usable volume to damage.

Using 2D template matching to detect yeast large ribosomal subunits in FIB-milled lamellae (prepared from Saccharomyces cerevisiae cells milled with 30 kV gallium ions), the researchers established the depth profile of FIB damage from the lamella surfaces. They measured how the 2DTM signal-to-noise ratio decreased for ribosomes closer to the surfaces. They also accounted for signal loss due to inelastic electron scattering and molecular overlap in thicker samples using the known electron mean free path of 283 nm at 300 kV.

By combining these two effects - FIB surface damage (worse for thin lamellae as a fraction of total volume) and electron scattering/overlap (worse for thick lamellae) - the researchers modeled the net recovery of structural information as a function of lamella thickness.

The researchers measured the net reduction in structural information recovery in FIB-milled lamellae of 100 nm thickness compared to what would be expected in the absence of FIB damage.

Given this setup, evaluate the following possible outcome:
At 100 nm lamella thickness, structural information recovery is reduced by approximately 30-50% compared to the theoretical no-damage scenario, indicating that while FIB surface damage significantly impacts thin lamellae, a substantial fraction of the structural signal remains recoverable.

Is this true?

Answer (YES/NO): NO